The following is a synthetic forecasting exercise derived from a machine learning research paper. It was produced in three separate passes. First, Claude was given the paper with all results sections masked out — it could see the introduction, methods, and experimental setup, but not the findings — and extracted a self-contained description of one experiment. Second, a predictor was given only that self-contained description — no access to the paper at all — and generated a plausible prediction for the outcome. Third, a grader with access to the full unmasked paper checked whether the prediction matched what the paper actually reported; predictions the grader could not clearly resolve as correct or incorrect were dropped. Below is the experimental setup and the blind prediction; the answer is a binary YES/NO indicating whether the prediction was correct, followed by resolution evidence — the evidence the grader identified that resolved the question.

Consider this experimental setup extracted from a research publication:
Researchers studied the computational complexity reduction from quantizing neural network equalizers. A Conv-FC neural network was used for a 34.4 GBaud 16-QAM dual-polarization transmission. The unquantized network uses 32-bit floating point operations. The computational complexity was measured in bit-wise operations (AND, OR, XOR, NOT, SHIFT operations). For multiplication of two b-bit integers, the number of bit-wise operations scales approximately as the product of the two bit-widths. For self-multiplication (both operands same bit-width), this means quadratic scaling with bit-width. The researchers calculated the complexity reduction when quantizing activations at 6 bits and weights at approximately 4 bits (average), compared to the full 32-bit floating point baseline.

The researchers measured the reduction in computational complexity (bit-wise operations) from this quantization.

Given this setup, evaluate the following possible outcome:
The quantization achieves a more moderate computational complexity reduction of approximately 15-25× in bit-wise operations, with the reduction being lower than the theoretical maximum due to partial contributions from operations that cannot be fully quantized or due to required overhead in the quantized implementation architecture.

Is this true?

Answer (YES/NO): YES